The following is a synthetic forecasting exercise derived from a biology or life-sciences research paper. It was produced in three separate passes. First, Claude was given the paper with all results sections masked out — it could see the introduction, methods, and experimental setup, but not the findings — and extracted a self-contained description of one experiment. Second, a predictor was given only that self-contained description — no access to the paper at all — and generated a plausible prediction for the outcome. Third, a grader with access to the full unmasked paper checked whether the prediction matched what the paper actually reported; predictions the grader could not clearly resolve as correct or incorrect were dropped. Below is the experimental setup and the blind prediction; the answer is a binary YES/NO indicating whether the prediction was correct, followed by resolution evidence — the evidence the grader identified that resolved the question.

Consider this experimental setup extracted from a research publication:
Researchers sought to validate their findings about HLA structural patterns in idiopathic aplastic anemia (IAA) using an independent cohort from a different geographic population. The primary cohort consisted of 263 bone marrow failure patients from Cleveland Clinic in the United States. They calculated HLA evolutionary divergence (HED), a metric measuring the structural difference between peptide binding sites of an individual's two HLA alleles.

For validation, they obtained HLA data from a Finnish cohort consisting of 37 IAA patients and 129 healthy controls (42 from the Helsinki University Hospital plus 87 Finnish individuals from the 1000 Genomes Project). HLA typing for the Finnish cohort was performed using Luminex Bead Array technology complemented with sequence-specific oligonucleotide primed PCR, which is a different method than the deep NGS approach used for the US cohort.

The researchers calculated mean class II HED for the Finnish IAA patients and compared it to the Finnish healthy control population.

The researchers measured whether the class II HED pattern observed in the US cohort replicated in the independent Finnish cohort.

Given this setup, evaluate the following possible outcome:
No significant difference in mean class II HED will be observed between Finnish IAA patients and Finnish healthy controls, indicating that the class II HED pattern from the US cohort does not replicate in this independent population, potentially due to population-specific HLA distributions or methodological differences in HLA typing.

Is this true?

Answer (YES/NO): NO